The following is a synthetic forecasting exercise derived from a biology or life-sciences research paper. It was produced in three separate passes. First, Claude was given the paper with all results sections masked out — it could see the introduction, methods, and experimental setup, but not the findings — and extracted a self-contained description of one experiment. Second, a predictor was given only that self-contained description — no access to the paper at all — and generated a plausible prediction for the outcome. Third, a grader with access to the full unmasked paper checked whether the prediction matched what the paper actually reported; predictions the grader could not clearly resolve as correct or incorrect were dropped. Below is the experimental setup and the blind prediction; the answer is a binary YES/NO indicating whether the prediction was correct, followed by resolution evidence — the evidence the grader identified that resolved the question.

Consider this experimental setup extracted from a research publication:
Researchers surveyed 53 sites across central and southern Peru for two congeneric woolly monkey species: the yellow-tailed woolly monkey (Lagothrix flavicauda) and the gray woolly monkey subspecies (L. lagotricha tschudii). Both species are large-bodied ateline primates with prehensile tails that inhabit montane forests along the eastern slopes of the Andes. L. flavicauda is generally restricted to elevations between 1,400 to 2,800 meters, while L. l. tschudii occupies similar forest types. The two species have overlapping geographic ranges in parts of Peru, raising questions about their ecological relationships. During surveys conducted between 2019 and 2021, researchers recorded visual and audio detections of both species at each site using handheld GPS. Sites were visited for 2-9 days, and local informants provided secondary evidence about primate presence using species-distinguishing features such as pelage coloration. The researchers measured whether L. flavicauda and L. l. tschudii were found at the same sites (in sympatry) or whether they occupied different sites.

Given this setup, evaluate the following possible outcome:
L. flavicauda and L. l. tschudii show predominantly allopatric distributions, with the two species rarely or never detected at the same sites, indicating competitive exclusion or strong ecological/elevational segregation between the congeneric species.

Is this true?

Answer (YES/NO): YES